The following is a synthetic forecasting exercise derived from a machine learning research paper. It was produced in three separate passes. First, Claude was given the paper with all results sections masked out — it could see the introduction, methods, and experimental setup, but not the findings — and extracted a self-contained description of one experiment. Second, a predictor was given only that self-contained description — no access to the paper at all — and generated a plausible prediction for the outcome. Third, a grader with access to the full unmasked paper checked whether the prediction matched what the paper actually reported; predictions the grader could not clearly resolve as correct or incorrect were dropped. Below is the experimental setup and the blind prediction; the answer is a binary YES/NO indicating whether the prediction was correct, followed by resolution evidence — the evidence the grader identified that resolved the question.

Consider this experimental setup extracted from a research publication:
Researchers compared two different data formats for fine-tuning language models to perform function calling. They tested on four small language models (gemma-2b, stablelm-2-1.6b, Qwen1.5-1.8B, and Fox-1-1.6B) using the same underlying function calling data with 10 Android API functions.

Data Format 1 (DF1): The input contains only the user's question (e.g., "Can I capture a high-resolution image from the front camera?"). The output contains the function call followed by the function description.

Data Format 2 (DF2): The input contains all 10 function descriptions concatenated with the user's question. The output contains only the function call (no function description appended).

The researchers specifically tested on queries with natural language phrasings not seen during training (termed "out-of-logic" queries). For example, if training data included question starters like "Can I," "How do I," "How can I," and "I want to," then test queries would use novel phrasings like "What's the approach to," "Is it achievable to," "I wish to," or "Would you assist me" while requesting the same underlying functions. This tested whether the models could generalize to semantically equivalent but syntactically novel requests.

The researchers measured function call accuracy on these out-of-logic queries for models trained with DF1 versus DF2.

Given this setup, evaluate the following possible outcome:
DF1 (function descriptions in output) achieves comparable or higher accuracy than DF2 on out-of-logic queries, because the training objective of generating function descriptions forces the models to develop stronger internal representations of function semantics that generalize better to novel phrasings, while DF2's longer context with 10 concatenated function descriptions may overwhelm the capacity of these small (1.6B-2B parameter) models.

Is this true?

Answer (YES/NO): NO